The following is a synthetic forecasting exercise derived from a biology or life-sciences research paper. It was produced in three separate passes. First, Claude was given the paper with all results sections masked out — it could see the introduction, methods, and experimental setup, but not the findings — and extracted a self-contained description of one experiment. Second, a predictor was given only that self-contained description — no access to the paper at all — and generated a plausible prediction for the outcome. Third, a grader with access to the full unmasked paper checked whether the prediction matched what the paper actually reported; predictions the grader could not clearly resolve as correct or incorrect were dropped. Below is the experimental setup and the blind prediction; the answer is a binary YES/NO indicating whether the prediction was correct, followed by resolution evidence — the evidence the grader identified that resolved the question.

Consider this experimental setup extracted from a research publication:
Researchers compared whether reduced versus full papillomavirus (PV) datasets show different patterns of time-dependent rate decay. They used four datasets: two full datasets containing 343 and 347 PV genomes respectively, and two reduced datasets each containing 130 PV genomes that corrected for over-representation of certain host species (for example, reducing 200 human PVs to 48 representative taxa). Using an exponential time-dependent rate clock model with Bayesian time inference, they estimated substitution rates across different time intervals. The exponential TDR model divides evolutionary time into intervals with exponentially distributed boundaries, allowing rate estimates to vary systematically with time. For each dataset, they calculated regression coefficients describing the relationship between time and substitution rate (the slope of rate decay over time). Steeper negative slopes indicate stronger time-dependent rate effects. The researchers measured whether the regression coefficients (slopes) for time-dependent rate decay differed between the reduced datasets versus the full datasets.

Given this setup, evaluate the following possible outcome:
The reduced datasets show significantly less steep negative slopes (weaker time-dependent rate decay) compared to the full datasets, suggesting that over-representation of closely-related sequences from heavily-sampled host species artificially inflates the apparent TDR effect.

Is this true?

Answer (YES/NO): NO